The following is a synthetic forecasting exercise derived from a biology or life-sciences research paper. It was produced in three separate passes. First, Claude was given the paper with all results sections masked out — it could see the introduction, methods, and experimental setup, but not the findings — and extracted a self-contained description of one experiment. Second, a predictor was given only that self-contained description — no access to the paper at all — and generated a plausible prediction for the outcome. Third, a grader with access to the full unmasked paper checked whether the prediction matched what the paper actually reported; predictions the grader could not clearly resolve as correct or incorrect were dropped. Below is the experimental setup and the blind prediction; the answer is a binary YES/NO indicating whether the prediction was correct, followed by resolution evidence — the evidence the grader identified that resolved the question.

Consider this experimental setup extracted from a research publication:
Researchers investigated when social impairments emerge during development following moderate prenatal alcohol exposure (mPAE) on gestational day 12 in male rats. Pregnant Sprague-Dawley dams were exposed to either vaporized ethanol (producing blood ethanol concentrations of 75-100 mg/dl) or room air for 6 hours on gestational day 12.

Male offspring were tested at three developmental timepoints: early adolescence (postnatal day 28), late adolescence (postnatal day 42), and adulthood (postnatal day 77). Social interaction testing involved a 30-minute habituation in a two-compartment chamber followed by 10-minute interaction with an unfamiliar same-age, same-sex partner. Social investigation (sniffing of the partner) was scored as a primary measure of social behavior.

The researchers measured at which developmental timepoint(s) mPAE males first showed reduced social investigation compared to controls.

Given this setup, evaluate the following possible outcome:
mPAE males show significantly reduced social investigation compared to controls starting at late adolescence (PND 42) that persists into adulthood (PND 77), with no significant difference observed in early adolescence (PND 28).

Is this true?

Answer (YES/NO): NO